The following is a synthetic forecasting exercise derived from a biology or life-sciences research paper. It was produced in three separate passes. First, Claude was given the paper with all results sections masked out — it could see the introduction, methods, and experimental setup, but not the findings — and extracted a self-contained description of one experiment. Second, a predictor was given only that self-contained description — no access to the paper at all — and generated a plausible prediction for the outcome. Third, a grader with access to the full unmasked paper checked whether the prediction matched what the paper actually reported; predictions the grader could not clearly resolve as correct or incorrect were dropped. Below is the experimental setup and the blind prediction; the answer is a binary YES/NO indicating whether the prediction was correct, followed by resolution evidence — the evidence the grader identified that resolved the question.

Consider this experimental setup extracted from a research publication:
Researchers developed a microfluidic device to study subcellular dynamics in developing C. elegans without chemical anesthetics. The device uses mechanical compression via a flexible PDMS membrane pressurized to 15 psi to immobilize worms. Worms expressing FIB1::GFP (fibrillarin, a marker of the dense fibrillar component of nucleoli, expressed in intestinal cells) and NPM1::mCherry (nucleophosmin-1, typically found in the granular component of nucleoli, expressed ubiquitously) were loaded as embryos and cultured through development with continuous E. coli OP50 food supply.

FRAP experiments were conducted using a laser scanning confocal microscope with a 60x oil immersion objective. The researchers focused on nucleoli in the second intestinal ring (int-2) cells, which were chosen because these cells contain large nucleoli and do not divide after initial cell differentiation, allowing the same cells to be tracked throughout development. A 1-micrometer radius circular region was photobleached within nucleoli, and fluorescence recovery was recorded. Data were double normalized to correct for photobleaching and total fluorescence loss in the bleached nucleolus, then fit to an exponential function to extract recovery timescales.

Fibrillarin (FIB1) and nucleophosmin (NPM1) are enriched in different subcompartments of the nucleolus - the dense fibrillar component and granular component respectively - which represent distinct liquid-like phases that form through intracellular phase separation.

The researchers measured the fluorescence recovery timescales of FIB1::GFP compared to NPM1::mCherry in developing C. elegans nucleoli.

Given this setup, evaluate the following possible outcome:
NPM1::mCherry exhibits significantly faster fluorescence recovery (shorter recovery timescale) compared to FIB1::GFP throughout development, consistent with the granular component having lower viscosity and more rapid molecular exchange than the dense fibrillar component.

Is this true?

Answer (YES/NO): YES